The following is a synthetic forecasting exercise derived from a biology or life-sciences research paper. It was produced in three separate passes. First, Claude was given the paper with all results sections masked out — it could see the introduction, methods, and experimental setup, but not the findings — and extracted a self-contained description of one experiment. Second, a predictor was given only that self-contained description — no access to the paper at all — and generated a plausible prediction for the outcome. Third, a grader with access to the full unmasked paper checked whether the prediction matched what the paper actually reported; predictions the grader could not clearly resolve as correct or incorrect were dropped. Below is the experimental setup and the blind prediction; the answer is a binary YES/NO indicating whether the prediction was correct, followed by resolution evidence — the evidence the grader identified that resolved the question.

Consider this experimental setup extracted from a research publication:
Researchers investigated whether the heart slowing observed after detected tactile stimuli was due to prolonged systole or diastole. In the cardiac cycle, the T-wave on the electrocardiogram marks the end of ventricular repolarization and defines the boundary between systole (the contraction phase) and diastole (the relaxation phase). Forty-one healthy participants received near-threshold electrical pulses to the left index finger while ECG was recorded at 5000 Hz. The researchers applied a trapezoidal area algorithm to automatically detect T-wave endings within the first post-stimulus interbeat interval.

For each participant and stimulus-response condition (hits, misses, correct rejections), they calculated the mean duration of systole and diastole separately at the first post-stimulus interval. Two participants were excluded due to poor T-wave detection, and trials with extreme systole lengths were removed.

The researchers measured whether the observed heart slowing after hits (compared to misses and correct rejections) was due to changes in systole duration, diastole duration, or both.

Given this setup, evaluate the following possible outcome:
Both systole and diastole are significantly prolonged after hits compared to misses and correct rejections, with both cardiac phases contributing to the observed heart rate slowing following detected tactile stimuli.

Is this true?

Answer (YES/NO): NO